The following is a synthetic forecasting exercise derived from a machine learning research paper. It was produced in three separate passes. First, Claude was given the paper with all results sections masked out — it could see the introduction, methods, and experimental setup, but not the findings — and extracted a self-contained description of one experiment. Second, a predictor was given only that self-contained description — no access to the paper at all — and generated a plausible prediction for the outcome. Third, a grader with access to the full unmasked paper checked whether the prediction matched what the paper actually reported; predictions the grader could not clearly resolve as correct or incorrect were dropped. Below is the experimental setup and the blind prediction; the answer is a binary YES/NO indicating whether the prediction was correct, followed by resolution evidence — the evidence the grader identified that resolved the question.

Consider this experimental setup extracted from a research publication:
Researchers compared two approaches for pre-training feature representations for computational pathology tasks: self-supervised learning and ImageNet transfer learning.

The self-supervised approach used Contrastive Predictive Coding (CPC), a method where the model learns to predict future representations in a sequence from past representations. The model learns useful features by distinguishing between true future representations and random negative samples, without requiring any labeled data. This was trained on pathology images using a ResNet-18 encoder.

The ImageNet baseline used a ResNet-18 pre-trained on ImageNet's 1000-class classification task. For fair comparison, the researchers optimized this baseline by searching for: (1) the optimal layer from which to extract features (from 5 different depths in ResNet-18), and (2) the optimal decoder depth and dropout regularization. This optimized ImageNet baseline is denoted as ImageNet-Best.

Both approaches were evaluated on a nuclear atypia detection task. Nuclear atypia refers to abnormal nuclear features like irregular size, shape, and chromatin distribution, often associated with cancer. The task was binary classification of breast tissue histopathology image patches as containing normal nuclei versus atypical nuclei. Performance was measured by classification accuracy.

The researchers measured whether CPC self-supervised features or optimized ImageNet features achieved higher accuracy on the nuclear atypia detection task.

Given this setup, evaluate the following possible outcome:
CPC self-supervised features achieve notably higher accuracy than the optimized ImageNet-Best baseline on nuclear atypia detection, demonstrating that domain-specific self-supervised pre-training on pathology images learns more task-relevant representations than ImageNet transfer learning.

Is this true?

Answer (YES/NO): NO